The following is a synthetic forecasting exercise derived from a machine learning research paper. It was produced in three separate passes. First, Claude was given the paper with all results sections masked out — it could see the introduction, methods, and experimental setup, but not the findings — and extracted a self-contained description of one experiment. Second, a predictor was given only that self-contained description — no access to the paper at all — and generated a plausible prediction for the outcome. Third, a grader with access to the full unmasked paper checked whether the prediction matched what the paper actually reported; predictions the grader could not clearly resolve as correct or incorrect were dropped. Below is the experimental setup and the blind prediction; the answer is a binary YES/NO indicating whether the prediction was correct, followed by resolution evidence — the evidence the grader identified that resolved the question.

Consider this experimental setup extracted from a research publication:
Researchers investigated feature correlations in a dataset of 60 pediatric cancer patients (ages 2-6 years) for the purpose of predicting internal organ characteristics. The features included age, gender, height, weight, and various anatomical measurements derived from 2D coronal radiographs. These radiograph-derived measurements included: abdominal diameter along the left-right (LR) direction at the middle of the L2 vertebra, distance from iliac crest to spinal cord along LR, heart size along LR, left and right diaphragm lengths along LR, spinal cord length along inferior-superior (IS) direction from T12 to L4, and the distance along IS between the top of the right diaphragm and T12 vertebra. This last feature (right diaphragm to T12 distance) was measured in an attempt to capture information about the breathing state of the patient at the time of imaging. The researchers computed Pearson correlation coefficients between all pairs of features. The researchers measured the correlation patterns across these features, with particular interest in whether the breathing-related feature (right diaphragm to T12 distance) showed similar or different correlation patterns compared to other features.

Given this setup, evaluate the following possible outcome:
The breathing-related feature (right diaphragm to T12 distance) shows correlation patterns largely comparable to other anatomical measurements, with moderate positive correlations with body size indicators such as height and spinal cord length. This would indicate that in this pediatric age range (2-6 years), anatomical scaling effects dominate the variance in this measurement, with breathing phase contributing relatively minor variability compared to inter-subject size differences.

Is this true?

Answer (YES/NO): NO